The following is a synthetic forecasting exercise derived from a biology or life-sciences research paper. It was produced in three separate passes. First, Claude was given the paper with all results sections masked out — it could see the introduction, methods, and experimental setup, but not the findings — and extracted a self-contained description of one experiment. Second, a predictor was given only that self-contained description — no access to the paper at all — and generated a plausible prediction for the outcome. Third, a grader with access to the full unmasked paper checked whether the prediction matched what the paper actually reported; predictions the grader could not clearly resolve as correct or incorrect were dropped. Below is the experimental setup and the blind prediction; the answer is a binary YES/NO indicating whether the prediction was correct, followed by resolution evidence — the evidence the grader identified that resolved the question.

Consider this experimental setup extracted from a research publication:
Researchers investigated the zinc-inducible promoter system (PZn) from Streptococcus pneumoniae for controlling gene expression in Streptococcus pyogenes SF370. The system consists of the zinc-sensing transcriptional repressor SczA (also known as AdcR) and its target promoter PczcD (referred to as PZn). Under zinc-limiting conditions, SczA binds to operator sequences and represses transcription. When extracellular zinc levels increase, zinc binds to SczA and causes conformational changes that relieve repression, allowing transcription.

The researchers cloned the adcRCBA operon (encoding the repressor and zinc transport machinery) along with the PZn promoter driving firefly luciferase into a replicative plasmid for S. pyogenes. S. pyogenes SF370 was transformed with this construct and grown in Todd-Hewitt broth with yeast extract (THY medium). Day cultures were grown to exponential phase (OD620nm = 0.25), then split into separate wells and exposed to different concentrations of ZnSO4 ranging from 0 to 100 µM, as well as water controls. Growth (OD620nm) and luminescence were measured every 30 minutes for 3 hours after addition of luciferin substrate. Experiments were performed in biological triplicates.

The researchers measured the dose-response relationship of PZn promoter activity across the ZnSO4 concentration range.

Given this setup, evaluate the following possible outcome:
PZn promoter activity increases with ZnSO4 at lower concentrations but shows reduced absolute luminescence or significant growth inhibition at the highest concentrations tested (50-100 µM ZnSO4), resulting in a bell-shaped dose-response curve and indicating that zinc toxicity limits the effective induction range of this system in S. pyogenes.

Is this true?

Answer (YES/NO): NO